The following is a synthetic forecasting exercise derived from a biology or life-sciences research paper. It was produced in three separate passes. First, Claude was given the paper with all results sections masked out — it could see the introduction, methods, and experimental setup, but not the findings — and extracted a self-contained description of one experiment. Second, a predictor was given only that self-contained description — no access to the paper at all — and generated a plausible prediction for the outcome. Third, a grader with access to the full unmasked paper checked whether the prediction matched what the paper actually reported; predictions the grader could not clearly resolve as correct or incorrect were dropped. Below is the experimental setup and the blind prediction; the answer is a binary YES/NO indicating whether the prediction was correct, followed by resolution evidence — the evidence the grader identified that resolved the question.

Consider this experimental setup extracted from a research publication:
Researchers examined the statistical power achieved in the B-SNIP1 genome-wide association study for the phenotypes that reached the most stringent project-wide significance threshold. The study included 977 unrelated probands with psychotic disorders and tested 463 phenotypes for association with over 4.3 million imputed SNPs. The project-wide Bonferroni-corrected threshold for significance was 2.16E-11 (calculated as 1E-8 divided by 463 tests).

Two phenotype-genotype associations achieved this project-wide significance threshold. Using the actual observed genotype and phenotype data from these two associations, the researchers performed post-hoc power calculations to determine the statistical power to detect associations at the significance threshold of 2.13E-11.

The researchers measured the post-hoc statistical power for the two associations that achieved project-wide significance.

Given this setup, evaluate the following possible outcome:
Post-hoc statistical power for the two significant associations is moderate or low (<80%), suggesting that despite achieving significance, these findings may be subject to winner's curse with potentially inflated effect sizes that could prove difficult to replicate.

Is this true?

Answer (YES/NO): YES